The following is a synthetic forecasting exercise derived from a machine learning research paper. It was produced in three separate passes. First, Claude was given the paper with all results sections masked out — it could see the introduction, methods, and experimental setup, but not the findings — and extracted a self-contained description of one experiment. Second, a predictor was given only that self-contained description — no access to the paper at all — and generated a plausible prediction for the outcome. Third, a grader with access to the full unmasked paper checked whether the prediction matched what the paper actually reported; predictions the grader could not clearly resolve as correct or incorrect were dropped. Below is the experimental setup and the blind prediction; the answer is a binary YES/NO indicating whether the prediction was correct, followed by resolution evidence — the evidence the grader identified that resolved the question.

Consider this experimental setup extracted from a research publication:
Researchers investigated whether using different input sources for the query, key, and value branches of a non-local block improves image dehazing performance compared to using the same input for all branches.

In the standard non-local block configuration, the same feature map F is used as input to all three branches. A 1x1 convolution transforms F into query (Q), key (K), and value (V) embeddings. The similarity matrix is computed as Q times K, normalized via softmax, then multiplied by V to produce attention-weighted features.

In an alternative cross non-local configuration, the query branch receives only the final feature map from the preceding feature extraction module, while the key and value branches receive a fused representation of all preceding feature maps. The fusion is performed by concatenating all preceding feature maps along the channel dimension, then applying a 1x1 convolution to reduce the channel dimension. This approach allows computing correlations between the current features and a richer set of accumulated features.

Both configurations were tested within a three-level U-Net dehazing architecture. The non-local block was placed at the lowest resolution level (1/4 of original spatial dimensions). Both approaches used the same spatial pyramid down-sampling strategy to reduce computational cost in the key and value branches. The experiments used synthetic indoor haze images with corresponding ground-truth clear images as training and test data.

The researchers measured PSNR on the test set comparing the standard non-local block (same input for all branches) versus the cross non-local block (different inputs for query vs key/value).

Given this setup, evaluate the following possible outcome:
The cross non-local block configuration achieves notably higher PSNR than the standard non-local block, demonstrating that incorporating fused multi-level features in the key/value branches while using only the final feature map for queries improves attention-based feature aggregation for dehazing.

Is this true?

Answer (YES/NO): YES